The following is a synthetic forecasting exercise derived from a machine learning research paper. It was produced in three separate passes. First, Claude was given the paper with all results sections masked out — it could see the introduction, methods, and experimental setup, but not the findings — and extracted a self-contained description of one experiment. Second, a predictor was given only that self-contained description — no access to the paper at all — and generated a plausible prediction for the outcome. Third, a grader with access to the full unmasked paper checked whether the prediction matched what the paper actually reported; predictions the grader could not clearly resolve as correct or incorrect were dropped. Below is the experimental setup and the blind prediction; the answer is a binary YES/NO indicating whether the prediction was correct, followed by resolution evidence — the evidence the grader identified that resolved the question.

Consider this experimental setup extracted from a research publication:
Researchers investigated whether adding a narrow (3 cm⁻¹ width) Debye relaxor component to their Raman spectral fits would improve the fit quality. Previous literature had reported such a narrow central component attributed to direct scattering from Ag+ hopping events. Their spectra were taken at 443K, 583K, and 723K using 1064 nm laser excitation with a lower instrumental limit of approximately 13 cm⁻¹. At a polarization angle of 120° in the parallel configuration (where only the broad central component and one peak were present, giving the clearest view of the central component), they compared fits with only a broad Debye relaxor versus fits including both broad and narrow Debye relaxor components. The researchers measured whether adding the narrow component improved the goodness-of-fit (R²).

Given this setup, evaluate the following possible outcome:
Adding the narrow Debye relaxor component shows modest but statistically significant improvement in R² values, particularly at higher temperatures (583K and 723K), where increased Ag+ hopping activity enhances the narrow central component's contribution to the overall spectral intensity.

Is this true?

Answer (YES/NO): NO